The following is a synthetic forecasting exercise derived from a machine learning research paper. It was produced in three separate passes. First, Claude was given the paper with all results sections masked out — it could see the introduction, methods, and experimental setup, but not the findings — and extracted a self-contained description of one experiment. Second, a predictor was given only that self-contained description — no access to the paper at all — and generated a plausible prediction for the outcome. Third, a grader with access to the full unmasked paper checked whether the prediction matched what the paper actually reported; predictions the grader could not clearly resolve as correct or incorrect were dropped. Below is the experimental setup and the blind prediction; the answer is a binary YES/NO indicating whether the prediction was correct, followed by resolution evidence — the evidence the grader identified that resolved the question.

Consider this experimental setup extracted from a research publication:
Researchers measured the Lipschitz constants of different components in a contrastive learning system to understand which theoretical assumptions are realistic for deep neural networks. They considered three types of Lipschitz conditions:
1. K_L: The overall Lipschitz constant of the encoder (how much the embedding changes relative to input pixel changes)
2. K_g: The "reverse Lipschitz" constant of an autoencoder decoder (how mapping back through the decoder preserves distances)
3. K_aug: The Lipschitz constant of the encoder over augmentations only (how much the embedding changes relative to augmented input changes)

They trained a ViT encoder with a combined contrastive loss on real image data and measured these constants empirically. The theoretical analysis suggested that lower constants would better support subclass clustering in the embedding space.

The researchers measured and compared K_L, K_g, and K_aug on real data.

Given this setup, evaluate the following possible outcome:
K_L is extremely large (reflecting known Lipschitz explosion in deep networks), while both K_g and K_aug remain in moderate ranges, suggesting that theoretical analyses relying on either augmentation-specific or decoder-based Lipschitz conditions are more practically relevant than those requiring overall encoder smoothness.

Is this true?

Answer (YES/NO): YES